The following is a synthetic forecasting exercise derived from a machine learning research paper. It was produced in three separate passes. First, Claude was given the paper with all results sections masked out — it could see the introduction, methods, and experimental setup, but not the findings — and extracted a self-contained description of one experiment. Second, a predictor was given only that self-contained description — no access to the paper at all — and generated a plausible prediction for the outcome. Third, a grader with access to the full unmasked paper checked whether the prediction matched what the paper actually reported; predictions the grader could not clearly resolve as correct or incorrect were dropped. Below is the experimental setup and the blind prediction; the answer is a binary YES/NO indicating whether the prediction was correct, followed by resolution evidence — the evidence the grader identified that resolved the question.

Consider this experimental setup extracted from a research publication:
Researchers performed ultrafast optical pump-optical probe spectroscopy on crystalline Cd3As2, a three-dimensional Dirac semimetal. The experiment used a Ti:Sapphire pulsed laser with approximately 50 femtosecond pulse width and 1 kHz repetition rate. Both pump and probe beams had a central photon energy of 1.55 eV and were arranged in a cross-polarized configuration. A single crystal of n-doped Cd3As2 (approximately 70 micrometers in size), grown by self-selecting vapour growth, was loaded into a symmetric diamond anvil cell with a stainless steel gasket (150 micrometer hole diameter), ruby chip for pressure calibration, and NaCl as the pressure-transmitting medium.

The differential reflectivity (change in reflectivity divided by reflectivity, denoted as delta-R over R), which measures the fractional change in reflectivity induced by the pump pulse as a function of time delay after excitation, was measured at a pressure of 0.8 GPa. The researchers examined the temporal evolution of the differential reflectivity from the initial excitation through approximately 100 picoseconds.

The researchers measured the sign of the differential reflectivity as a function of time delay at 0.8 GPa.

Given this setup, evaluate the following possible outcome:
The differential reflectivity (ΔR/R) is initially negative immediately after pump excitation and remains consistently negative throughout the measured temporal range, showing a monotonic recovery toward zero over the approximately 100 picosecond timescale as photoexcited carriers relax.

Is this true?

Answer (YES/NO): NO